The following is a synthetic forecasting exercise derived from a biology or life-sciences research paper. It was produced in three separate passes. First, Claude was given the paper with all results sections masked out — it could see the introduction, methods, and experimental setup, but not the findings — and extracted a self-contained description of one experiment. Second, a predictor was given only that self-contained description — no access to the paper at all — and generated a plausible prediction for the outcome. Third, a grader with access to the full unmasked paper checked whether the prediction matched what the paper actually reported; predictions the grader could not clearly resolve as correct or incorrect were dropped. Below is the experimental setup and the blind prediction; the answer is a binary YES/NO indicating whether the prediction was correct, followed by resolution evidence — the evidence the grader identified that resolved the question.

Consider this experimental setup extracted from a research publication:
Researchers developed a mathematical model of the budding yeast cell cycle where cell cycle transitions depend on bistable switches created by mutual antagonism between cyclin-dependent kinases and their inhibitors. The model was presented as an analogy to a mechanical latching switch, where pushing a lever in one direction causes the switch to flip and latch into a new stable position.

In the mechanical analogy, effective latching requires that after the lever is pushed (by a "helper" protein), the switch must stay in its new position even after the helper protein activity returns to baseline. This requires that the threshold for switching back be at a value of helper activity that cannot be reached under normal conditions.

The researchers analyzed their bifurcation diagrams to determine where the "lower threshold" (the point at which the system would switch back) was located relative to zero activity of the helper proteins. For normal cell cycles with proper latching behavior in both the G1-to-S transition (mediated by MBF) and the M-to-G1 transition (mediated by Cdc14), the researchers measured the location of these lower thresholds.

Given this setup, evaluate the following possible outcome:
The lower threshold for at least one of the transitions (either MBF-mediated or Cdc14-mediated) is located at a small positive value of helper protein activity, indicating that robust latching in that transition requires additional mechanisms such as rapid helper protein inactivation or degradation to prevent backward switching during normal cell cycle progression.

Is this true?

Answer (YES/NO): NO